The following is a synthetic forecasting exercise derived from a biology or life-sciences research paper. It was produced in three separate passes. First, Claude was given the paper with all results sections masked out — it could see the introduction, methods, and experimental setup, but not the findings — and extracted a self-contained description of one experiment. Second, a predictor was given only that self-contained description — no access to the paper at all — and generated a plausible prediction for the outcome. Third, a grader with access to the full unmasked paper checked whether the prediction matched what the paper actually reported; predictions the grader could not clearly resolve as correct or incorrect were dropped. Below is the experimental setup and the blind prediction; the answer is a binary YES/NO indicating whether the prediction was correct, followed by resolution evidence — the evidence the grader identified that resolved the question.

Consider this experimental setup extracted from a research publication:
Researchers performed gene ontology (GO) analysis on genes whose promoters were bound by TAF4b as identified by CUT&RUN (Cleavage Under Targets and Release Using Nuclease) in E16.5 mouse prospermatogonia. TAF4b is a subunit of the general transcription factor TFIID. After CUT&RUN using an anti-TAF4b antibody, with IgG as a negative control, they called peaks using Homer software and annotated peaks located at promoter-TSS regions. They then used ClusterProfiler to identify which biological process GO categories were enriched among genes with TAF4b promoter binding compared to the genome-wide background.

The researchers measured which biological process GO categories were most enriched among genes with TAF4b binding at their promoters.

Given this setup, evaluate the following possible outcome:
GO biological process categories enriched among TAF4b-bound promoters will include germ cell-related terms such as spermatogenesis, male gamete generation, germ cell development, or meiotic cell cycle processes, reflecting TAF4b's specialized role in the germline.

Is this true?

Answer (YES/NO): NO